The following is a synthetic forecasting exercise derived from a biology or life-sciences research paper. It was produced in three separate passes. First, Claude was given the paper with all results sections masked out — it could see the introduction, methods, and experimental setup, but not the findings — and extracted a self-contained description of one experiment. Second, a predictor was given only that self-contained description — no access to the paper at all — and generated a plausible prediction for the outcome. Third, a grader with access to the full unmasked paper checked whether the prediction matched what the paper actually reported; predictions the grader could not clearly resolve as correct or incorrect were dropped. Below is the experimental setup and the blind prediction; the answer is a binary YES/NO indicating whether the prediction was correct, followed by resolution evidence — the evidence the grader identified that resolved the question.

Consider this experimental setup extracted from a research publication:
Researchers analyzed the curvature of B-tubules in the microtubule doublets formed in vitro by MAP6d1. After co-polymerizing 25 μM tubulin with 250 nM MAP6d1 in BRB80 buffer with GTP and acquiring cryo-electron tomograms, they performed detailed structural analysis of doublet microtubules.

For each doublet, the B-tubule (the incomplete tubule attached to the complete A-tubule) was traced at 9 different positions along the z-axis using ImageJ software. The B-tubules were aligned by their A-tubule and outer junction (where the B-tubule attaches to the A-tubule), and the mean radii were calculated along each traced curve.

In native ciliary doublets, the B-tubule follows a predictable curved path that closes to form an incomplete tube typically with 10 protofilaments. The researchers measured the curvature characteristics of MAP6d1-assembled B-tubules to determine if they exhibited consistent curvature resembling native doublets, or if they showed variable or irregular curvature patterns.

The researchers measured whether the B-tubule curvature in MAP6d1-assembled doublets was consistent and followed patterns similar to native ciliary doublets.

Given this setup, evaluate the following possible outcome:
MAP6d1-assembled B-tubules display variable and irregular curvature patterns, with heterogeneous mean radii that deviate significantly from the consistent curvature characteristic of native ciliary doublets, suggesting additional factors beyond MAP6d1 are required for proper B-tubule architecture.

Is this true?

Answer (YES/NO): NO